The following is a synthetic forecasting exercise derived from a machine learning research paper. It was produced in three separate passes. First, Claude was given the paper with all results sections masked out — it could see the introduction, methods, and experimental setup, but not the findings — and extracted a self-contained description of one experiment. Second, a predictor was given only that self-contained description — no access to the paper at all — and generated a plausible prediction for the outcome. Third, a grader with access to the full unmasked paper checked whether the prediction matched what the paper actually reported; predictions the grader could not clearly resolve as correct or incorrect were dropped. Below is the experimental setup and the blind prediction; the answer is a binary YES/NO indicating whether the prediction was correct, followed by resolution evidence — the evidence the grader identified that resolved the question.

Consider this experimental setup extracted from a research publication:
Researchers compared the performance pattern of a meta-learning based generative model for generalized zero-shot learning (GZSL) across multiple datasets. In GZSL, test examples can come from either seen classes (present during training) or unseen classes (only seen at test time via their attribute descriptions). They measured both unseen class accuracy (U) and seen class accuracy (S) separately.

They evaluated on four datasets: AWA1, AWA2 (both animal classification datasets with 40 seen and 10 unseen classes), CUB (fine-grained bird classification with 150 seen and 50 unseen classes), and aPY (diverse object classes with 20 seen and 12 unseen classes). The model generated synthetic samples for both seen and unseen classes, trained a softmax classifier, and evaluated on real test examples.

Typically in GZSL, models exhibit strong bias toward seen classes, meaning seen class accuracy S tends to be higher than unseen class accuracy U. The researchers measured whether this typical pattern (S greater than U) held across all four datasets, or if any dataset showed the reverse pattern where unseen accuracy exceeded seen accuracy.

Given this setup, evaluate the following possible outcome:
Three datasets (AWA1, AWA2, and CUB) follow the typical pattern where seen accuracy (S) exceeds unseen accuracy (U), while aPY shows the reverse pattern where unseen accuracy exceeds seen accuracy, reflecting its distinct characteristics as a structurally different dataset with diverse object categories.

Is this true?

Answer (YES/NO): NO